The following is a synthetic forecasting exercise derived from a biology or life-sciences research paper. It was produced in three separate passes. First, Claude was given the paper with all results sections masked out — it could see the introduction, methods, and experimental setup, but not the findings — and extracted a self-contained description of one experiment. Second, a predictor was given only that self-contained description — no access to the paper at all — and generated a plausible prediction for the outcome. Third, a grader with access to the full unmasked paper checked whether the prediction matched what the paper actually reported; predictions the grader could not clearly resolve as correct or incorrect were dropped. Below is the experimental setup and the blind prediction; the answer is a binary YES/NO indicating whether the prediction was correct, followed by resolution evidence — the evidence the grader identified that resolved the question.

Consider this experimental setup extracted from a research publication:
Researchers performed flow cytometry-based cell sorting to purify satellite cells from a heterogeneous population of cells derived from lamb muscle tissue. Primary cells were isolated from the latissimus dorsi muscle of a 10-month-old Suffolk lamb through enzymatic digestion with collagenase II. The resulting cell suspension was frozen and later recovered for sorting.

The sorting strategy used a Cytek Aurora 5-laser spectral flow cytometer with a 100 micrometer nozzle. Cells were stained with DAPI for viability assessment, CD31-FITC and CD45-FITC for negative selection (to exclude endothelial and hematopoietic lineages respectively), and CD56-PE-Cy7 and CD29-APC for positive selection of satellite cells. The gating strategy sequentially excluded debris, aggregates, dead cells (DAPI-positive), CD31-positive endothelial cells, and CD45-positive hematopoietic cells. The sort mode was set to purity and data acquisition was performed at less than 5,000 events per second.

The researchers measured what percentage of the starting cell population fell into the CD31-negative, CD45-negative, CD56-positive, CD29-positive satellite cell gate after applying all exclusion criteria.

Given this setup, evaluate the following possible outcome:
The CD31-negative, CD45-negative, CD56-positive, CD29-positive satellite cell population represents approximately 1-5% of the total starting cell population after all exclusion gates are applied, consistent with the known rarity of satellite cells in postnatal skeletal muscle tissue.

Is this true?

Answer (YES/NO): NO